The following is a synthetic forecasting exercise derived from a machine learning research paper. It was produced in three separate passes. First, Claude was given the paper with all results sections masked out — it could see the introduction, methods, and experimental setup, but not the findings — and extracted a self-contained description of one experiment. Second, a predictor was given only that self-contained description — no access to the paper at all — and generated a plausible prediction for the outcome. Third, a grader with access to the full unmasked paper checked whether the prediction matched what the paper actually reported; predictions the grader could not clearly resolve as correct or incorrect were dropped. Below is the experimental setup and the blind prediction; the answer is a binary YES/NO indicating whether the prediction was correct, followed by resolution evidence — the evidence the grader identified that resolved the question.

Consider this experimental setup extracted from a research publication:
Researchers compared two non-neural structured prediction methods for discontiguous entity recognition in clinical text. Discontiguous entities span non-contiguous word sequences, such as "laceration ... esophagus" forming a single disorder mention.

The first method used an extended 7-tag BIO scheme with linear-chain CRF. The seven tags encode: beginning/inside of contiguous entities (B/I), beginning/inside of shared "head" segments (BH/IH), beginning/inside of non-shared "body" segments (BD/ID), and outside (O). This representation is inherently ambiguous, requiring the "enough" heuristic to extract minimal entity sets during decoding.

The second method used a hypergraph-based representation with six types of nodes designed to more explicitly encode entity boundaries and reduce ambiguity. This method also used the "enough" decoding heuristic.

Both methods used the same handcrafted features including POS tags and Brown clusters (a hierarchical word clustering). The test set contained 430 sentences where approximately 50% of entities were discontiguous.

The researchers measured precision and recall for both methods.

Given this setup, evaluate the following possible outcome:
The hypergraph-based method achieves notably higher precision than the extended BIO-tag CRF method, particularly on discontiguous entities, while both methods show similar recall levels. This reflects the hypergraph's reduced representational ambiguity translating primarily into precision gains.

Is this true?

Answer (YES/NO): YES